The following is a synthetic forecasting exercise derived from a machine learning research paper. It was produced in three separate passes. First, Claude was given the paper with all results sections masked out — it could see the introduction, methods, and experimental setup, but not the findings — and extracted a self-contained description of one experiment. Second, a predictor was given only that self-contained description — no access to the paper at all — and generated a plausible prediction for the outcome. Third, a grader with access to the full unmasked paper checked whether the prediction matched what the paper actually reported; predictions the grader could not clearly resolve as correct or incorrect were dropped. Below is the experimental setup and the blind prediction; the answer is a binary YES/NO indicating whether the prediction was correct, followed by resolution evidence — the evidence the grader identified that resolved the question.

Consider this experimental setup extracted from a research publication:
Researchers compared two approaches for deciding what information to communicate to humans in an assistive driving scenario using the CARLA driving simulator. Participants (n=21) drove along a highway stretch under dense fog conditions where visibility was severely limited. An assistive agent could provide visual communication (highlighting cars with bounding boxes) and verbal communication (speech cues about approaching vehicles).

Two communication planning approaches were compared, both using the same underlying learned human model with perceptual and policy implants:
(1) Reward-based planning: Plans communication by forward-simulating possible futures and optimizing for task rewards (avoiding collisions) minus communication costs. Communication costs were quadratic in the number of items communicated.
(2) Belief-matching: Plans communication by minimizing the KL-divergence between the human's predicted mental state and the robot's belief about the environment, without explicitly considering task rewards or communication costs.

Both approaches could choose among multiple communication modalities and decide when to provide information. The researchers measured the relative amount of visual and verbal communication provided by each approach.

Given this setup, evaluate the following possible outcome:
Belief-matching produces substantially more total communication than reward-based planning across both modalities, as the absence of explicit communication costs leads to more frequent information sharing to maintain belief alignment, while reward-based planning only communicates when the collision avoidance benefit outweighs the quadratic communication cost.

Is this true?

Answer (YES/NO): YES